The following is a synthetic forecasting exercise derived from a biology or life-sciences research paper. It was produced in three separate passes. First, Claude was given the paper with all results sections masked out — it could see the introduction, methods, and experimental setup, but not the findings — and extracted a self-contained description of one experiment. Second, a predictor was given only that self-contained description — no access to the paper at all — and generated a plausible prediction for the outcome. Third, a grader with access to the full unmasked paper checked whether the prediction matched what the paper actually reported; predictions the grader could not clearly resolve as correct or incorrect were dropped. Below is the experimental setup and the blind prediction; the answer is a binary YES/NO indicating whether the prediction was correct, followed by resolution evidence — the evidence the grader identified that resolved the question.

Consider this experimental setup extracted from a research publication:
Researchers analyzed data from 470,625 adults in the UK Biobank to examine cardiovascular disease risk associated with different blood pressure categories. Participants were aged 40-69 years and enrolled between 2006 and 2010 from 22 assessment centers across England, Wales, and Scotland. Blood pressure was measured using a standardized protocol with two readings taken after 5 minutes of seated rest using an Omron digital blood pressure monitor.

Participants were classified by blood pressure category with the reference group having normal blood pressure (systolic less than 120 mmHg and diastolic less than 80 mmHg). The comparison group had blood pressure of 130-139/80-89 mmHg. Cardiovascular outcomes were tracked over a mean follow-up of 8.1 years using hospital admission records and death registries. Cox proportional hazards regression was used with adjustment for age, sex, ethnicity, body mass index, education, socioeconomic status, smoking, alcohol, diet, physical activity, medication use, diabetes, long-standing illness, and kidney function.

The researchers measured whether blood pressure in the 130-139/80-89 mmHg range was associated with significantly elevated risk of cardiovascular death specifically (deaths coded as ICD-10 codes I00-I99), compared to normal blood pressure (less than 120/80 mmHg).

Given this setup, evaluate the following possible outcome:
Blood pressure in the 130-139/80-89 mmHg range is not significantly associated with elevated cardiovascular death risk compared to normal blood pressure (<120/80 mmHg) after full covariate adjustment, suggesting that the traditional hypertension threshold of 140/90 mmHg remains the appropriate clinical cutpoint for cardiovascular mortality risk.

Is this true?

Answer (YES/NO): YES